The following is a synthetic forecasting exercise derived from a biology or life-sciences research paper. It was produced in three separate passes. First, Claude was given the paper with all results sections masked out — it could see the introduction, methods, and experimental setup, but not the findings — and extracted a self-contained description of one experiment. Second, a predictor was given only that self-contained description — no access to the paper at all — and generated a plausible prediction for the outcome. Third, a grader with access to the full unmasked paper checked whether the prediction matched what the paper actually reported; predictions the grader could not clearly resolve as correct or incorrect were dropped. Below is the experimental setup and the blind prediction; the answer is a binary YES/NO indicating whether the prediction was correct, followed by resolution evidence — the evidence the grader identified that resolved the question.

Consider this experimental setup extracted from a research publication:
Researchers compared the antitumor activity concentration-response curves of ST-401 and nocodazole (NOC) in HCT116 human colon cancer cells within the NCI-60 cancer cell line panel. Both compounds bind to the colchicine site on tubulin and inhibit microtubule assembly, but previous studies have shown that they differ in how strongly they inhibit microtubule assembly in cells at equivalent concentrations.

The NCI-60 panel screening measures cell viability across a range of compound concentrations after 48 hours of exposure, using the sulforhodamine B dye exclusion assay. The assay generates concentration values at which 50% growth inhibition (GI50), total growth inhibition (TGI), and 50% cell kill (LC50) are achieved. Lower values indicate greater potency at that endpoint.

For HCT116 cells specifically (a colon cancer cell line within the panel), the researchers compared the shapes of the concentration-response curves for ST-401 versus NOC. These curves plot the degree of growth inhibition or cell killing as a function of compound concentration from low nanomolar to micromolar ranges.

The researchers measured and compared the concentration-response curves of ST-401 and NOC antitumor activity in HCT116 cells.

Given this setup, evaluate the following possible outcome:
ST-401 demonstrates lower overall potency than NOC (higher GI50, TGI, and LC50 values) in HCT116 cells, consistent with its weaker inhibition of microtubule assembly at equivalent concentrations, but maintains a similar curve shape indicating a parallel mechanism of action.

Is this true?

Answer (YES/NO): NO